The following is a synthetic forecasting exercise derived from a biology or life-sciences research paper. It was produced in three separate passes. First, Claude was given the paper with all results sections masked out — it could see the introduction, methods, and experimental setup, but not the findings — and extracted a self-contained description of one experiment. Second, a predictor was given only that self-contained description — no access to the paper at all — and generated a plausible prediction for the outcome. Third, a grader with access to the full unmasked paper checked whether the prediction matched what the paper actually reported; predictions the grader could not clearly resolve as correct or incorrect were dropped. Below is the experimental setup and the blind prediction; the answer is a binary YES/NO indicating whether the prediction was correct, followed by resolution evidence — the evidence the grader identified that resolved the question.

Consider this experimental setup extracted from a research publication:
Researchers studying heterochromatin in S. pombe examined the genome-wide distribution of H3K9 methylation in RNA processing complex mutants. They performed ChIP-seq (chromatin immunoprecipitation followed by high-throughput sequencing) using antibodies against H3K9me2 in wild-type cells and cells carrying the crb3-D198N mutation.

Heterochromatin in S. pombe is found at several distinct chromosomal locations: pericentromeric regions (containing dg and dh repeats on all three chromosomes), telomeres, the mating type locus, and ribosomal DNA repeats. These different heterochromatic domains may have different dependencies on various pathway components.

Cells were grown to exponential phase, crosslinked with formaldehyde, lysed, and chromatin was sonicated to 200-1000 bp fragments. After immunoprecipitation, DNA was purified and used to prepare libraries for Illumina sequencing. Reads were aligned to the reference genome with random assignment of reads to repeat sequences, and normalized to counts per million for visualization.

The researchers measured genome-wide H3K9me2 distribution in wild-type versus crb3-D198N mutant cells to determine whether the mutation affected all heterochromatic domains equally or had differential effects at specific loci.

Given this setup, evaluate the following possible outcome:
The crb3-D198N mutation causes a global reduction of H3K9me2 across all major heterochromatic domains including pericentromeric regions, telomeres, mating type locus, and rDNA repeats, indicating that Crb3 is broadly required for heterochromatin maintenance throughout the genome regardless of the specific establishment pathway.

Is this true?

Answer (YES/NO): NO